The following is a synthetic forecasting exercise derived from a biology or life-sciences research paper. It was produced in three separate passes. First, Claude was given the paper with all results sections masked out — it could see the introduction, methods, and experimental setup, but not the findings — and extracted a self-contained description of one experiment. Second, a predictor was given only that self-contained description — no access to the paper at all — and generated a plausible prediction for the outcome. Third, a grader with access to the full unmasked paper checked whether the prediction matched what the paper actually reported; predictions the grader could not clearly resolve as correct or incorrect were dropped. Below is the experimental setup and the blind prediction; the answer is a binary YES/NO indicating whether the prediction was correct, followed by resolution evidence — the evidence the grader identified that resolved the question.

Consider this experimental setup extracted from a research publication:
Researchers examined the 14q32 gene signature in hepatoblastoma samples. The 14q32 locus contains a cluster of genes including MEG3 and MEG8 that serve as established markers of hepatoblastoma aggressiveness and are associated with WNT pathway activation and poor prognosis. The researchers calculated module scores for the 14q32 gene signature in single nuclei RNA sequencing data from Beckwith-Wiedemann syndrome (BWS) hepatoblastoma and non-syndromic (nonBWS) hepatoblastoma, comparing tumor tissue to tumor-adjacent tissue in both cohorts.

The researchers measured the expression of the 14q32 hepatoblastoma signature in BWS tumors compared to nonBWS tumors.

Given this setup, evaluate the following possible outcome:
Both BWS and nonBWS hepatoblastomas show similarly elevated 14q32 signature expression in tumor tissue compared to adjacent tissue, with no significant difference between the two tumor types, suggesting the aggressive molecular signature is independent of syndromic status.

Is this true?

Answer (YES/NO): NO